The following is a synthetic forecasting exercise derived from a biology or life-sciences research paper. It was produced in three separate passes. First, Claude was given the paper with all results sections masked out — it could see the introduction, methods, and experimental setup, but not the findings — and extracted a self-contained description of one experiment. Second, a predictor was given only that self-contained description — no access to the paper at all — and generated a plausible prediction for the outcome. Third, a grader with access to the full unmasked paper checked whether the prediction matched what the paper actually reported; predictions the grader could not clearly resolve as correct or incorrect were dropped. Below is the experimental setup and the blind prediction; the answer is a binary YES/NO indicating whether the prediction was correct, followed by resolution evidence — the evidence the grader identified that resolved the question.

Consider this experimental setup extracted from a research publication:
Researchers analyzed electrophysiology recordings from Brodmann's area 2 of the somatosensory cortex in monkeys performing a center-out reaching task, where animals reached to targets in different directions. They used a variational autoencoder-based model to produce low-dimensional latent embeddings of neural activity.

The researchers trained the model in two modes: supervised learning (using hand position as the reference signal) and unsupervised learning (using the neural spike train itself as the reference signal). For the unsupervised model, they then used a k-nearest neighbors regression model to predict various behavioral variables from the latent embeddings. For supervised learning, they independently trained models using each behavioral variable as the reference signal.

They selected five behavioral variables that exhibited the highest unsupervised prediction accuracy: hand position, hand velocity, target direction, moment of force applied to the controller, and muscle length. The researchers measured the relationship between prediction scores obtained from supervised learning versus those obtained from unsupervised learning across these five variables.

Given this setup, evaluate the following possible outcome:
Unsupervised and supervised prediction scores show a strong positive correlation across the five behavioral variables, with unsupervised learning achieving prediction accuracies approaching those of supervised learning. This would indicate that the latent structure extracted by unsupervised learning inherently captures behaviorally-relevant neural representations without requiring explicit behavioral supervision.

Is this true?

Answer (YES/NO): YES